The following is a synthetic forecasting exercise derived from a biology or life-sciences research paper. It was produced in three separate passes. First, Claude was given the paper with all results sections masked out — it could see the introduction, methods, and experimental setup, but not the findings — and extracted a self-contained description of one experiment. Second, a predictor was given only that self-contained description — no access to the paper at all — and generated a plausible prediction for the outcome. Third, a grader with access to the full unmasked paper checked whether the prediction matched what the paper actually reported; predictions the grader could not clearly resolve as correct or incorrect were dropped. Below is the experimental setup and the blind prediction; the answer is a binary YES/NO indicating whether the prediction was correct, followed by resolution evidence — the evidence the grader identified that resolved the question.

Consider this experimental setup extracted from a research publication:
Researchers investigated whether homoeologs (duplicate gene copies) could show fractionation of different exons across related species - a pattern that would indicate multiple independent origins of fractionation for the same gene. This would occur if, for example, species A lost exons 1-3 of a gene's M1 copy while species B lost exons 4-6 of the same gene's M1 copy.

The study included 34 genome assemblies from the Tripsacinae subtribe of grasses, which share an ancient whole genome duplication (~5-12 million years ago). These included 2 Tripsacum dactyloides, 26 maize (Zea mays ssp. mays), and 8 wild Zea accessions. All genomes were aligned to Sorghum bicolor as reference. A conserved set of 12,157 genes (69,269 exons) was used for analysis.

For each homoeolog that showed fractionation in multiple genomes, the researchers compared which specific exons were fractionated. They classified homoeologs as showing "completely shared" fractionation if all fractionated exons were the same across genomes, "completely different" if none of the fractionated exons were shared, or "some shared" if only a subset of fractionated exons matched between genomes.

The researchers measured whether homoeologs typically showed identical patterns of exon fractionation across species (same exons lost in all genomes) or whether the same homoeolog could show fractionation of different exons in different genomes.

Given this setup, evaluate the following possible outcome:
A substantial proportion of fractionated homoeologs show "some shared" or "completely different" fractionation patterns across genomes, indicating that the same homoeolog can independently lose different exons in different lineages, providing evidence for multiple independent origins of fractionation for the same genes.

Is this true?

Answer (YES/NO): NO